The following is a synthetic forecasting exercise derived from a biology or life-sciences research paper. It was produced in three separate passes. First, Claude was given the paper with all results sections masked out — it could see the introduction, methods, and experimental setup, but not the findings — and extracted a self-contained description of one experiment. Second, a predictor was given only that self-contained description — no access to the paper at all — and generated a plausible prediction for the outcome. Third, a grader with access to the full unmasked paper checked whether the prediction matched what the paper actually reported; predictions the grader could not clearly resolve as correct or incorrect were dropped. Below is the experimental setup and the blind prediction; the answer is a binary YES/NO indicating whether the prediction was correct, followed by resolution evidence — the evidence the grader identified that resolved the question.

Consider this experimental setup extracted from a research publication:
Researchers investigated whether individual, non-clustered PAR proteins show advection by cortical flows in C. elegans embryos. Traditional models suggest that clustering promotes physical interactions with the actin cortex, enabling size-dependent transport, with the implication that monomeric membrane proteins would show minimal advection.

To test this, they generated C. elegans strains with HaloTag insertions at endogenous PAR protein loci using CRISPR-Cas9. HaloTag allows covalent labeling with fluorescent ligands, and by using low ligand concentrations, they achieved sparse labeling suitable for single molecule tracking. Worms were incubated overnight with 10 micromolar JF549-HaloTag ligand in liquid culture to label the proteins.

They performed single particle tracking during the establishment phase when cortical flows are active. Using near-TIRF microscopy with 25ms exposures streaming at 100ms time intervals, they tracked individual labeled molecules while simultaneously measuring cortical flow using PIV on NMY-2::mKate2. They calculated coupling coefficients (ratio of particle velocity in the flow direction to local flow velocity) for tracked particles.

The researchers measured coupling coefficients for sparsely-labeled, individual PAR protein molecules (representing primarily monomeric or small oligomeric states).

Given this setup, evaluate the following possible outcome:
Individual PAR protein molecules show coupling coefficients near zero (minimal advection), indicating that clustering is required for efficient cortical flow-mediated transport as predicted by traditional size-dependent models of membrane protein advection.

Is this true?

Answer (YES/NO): NO